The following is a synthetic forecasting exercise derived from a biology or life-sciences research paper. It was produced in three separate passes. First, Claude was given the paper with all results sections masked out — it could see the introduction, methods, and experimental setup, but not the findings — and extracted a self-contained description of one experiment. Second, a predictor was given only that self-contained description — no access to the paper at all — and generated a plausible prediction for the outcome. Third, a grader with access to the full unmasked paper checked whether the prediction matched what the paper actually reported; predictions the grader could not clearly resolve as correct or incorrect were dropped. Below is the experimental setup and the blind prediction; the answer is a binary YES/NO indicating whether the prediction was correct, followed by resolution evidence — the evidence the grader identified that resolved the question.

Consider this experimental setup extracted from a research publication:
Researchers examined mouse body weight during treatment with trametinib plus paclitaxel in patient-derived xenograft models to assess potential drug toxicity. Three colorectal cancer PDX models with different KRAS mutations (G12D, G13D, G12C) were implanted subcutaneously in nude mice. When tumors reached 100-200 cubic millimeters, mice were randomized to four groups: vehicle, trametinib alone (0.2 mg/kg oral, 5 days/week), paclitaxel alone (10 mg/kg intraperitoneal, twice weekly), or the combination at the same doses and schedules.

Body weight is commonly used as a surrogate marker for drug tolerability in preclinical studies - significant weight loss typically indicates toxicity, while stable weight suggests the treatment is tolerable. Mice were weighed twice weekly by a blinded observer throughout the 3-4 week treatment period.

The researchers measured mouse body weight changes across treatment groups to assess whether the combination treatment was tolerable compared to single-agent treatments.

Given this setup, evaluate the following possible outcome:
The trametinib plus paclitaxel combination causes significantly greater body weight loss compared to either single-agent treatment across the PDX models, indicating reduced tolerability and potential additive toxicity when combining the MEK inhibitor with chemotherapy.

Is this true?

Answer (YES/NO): NO